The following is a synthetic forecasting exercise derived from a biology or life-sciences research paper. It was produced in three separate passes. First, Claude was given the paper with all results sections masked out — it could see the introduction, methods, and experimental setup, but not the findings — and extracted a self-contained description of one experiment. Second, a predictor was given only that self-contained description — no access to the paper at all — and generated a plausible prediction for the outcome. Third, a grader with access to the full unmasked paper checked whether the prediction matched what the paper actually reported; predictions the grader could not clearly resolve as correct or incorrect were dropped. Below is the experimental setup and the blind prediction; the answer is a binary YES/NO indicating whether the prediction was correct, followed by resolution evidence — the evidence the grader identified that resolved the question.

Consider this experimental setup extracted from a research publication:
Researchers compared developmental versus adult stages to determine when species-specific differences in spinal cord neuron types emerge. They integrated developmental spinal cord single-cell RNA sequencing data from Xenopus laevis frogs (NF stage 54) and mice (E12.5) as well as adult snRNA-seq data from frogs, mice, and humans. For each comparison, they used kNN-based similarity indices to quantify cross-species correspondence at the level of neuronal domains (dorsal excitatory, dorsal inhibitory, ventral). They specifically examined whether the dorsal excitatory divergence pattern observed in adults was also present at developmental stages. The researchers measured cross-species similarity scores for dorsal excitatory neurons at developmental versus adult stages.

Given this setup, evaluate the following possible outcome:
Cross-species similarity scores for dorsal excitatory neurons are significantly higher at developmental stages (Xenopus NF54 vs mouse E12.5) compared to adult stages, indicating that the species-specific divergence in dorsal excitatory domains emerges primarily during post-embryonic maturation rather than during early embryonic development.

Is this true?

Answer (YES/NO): YES